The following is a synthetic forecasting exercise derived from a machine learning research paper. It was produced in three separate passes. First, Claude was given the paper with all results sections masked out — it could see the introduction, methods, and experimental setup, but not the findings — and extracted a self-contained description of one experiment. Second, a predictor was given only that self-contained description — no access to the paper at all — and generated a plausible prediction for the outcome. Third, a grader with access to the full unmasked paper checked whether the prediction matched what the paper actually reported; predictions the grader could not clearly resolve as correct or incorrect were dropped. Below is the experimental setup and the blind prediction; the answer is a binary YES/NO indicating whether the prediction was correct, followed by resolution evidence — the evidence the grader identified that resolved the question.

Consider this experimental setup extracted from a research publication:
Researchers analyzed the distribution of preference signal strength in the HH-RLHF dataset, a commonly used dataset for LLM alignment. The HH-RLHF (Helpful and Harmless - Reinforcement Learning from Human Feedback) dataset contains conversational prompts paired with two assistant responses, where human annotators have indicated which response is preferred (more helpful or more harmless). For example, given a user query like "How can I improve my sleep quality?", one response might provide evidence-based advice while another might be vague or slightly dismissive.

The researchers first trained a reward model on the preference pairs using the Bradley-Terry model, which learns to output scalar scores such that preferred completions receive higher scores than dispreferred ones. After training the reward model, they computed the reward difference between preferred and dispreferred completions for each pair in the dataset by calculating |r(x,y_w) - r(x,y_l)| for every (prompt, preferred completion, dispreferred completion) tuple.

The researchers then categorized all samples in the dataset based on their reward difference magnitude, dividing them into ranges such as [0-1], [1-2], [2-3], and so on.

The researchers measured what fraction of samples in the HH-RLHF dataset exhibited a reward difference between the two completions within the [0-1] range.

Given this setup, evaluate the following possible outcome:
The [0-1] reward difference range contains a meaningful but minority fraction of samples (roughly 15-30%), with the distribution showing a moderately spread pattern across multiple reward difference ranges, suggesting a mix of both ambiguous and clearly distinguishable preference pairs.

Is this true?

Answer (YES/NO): NO